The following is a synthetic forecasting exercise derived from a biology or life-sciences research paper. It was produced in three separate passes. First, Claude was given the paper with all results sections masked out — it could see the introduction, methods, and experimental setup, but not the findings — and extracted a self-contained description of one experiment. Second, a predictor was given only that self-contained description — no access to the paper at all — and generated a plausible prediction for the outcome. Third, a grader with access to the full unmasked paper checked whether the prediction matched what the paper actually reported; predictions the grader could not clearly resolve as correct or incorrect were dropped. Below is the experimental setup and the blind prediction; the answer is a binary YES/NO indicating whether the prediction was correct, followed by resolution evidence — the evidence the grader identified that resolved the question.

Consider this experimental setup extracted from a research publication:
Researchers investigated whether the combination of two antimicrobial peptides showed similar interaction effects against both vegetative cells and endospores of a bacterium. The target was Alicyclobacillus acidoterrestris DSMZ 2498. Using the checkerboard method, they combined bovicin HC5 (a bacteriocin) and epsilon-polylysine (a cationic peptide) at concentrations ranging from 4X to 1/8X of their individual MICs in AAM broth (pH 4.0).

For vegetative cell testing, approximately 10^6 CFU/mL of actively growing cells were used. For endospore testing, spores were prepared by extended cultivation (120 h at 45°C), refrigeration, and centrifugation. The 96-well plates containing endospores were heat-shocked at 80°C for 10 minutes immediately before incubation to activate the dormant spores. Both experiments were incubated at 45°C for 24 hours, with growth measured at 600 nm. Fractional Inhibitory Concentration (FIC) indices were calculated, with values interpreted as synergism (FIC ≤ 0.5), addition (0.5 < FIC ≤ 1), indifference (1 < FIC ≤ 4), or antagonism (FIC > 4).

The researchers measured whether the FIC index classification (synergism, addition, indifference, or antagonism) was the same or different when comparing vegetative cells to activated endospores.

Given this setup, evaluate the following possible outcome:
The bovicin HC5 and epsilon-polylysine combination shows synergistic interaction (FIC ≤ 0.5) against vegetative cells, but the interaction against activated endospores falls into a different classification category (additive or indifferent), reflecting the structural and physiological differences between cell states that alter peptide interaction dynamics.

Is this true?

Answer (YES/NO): NO